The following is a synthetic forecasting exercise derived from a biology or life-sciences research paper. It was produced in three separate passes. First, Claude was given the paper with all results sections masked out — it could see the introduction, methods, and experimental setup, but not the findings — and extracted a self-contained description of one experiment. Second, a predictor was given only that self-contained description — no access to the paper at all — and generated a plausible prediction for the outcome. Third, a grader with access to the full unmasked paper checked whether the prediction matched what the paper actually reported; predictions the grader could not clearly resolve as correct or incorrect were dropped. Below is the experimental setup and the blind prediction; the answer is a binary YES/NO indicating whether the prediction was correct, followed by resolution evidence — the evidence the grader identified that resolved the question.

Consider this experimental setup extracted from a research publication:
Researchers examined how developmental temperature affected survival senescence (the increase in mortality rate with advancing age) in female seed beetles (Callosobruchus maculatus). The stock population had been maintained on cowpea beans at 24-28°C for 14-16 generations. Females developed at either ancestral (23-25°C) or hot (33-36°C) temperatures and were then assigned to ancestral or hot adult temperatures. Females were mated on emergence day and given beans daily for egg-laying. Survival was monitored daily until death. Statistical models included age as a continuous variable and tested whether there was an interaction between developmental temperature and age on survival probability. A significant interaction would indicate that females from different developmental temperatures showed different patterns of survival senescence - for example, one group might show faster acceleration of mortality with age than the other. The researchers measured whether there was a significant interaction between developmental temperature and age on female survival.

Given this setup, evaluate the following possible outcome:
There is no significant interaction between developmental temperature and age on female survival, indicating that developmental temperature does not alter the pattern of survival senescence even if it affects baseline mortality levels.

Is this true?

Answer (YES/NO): YES